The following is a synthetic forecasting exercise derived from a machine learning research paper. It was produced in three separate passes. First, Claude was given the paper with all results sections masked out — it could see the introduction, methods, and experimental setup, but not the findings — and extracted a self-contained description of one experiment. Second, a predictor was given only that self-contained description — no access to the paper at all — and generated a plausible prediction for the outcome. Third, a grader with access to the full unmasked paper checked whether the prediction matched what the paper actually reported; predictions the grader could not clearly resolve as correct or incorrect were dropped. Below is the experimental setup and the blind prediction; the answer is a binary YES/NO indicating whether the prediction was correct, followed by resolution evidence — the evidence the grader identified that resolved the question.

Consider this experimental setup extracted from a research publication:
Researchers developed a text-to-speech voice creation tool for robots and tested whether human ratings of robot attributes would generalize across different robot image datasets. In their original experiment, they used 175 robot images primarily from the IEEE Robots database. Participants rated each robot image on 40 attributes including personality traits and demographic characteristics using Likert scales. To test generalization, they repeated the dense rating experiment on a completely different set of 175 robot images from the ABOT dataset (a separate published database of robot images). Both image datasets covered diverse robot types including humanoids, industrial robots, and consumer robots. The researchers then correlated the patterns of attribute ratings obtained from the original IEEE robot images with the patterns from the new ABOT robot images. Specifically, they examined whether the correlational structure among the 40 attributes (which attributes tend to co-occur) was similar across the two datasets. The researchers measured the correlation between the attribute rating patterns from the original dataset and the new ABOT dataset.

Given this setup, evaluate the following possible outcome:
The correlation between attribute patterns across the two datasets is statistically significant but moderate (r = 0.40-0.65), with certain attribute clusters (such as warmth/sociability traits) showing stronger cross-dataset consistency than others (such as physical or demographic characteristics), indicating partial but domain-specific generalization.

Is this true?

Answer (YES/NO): NO